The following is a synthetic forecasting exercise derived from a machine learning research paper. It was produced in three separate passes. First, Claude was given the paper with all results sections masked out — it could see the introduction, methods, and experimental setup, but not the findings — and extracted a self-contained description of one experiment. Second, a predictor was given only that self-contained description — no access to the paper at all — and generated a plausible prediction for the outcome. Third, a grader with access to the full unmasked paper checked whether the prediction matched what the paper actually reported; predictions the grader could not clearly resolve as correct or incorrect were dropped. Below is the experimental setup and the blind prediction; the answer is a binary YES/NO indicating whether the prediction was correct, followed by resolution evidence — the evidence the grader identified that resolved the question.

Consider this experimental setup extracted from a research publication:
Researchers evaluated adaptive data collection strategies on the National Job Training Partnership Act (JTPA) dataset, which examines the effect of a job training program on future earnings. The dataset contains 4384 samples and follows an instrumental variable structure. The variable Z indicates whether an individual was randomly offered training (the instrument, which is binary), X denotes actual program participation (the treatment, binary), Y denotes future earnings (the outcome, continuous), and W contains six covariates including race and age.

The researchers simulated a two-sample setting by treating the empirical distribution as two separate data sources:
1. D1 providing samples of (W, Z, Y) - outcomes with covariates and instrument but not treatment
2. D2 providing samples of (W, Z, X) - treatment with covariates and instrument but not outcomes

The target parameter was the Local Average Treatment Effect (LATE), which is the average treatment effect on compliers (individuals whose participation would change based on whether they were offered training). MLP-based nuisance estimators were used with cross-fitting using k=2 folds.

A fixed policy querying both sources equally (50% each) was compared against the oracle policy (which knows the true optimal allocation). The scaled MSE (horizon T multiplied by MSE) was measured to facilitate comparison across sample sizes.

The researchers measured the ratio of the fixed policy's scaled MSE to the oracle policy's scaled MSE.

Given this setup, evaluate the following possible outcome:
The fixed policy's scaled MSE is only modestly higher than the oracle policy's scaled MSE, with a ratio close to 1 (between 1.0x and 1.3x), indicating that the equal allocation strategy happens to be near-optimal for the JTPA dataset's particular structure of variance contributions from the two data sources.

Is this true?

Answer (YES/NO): NO